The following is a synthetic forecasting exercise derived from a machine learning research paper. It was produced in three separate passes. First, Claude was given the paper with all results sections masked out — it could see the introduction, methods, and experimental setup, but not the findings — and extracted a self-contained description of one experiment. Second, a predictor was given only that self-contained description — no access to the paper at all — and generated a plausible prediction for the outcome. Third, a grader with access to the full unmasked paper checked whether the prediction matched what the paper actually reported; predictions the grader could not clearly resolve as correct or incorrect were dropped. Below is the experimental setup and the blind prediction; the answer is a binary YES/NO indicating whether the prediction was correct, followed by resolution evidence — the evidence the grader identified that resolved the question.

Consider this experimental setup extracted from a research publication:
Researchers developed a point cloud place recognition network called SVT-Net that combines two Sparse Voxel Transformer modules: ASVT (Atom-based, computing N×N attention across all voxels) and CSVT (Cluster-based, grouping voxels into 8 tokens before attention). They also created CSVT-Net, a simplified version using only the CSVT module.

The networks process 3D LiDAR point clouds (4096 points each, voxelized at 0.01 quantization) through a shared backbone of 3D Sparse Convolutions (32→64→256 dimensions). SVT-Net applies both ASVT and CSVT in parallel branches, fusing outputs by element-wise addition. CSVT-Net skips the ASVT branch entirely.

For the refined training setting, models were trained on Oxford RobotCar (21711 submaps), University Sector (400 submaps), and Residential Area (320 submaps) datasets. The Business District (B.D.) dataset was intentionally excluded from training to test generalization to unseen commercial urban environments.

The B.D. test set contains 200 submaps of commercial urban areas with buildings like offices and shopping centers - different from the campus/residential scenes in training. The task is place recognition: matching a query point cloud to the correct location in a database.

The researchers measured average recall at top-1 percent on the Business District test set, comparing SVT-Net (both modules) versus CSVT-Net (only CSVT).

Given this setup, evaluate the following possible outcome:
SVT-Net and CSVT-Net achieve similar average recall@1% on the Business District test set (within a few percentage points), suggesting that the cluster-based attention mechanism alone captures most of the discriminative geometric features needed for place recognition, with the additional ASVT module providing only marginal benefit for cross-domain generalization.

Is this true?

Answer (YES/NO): YES